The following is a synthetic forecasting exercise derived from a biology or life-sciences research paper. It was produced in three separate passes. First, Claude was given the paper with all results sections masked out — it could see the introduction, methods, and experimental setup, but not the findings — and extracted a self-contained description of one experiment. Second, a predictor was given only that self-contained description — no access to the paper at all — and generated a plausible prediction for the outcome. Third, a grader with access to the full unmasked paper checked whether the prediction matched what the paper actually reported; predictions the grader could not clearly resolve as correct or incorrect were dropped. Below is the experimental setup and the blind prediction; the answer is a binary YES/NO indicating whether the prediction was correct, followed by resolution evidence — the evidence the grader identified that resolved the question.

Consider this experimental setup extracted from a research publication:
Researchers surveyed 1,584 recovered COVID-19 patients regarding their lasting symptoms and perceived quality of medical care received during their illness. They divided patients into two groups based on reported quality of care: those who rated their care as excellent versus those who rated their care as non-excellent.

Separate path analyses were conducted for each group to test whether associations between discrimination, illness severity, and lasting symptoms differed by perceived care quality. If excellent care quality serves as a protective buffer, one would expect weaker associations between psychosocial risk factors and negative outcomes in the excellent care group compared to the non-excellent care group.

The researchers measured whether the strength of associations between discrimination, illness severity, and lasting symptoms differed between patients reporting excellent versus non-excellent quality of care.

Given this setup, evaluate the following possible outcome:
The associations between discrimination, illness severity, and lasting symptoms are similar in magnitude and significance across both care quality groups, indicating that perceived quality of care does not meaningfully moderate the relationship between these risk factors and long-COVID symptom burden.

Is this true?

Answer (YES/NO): NO